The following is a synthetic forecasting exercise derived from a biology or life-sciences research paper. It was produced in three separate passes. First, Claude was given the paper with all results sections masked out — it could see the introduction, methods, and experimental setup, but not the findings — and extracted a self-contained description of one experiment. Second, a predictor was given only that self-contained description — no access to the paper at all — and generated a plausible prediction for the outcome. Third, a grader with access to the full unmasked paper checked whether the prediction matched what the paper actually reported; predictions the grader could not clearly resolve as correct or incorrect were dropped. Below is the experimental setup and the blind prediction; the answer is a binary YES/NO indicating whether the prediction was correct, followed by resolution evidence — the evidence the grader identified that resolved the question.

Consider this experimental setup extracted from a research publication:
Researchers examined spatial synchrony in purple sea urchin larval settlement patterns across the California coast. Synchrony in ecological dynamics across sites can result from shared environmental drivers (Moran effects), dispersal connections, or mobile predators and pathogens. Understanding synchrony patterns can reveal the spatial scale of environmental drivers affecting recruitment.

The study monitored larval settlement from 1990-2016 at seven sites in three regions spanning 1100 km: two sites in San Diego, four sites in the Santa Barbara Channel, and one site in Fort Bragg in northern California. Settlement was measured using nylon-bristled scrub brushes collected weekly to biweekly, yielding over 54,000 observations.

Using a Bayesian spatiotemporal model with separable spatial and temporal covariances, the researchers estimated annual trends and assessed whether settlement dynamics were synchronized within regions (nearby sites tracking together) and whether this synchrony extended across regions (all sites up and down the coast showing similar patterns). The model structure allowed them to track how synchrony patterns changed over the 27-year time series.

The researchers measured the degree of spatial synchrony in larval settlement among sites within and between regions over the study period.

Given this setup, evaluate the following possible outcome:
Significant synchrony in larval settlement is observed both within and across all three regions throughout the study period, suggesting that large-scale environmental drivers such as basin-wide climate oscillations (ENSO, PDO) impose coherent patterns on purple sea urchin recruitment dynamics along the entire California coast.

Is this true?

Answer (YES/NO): NO